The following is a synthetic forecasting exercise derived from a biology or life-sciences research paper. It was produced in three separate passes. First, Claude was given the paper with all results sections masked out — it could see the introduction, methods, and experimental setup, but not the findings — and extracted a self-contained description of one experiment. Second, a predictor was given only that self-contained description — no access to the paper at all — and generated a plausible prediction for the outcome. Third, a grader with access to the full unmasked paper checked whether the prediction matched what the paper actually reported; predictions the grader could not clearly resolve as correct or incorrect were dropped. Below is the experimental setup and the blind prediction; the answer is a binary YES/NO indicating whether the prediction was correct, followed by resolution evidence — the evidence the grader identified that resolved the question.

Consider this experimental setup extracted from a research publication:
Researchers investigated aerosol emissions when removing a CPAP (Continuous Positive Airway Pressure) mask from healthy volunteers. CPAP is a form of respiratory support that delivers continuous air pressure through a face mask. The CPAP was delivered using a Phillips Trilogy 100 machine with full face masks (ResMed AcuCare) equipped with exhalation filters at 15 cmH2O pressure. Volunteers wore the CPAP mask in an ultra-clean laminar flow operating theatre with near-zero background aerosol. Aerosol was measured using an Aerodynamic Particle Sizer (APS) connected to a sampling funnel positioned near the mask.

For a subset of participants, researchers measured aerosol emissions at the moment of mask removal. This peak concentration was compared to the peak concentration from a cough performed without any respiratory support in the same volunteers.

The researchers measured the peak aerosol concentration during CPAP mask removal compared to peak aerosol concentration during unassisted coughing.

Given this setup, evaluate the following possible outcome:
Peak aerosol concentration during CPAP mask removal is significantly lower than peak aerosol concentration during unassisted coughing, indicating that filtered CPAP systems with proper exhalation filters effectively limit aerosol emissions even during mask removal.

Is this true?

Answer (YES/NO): YES